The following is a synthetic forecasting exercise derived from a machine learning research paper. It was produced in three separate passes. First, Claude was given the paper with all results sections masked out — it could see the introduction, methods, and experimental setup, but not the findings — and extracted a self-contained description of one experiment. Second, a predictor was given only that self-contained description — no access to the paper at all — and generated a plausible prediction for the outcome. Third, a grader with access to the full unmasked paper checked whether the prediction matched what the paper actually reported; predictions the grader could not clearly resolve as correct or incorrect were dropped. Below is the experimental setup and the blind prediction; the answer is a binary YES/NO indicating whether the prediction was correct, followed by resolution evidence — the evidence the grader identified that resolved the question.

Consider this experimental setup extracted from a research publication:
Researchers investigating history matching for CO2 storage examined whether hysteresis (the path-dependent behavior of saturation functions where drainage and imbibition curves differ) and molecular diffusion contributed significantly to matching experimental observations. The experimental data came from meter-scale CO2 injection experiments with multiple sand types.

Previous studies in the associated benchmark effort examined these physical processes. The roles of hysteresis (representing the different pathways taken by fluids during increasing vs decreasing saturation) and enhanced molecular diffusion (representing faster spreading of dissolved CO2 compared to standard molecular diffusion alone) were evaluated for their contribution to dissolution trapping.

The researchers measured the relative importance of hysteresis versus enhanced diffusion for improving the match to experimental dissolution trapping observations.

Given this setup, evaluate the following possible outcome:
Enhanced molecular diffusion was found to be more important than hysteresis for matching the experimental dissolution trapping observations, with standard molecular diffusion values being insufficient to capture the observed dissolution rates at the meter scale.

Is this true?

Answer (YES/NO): YES